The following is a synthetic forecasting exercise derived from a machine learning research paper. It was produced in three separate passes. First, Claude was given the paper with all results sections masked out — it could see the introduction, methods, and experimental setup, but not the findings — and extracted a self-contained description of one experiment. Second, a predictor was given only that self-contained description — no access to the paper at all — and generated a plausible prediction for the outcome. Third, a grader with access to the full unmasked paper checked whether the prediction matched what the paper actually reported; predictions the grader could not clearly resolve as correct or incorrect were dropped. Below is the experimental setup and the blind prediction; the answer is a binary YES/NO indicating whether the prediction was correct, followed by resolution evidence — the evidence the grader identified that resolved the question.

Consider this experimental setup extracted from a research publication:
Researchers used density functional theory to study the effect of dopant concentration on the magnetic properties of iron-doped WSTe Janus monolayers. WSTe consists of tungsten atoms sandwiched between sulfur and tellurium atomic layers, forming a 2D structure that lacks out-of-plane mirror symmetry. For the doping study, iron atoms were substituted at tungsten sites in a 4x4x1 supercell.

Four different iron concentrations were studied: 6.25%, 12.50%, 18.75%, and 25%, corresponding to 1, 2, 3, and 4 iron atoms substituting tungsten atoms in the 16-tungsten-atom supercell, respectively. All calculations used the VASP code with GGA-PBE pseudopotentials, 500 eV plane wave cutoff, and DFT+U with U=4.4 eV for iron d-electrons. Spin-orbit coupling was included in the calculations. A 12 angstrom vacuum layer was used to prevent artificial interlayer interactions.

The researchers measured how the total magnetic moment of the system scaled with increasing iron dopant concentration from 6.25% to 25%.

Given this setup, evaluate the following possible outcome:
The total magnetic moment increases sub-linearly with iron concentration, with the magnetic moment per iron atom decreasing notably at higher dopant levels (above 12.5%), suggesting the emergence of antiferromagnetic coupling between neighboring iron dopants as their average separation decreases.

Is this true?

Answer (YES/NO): NO